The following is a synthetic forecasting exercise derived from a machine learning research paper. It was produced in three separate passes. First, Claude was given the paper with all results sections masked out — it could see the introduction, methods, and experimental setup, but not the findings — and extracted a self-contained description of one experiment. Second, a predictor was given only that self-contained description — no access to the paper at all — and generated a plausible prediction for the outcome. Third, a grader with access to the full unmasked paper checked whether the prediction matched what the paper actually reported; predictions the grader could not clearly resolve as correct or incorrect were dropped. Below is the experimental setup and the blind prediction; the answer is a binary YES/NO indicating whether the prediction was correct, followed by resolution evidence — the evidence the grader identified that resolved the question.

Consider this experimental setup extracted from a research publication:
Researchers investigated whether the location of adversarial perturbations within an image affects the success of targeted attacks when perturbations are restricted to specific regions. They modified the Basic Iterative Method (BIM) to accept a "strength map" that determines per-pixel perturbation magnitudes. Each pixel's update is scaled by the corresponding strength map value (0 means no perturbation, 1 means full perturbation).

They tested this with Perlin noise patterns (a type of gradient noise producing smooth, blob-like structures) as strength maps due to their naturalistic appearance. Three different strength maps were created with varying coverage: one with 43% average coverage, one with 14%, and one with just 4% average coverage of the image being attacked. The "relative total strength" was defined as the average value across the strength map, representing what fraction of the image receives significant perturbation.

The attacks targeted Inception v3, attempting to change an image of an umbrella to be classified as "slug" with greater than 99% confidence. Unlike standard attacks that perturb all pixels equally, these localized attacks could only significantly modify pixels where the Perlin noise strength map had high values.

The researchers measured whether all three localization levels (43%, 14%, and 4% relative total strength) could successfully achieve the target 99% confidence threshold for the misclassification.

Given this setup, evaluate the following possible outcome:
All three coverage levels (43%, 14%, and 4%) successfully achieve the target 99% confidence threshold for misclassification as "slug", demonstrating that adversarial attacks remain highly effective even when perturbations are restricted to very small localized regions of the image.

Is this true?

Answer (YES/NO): YES